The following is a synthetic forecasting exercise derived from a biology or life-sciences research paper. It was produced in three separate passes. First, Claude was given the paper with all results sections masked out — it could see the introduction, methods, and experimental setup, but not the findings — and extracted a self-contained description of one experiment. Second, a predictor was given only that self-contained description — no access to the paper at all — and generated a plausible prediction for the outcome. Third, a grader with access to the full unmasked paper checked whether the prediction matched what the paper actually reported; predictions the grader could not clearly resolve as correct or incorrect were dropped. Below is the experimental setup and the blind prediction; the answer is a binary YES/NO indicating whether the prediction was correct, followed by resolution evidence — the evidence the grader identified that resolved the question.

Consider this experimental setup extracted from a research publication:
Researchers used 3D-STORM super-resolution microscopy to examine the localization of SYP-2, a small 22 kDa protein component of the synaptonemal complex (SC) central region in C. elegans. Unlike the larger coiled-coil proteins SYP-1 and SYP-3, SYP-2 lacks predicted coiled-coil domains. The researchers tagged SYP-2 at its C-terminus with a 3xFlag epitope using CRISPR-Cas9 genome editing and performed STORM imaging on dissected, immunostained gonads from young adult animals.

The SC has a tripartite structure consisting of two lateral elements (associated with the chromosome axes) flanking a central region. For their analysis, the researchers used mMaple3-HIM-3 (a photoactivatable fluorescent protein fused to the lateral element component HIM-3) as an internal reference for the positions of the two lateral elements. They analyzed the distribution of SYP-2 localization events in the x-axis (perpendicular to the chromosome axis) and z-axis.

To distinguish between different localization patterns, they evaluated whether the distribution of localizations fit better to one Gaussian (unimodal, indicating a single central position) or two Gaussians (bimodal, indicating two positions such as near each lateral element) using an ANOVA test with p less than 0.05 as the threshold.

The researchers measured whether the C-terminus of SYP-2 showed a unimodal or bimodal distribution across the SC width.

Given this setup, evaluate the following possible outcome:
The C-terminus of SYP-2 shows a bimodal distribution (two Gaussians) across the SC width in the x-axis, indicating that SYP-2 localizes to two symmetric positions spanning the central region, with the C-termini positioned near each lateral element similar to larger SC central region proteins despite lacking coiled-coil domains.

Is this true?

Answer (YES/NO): NO